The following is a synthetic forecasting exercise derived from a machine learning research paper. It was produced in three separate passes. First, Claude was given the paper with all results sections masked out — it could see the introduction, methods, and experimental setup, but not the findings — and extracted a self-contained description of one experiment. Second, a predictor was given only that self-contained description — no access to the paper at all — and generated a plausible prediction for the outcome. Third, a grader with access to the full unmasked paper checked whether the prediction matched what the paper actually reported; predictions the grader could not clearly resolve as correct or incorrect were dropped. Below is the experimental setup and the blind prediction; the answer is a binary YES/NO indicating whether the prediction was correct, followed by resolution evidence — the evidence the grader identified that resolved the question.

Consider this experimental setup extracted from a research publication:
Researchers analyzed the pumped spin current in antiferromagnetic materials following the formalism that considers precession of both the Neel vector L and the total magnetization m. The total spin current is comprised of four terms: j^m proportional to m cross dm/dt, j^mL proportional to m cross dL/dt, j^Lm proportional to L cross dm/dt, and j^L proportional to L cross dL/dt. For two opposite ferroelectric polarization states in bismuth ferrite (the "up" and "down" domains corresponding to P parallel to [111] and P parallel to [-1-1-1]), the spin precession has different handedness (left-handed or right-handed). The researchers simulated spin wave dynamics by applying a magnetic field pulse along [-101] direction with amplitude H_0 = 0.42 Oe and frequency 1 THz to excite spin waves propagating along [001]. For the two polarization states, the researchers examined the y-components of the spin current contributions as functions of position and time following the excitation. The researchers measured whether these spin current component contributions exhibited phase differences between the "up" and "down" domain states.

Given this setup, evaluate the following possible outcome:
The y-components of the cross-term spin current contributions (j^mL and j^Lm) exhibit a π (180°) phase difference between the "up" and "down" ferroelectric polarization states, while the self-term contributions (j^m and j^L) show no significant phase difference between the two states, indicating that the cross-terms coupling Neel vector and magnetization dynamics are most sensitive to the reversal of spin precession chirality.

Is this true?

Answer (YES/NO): NO